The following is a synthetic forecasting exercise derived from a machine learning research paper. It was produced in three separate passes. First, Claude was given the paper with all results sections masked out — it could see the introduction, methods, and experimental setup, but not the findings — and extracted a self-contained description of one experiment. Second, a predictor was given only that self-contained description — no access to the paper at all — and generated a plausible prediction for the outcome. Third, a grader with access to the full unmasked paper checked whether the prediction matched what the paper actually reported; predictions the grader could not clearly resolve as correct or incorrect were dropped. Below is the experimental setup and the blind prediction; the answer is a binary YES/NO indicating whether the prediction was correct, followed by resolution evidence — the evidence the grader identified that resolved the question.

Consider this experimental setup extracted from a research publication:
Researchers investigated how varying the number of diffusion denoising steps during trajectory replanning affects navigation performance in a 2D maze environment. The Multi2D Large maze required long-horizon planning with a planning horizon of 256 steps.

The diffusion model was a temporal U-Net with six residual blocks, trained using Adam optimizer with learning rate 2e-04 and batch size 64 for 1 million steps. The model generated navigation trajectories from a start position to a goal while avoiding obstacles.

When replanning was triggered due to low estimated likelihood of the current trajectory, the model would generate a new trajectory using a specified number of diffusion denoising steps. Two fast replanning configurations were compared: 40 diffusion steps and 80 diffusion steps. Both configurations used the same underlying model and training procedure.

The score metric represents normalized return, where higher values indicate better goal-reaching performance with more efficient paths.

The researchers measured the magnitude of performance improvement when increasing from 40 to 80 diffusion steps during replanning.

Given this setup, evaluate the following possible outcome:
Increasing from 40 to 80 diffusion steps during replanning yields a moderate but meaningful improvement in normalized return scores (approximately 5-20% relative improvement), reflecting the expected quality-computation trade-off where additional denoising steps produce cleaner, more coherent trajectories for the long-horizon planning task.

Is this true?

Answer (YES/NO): NO